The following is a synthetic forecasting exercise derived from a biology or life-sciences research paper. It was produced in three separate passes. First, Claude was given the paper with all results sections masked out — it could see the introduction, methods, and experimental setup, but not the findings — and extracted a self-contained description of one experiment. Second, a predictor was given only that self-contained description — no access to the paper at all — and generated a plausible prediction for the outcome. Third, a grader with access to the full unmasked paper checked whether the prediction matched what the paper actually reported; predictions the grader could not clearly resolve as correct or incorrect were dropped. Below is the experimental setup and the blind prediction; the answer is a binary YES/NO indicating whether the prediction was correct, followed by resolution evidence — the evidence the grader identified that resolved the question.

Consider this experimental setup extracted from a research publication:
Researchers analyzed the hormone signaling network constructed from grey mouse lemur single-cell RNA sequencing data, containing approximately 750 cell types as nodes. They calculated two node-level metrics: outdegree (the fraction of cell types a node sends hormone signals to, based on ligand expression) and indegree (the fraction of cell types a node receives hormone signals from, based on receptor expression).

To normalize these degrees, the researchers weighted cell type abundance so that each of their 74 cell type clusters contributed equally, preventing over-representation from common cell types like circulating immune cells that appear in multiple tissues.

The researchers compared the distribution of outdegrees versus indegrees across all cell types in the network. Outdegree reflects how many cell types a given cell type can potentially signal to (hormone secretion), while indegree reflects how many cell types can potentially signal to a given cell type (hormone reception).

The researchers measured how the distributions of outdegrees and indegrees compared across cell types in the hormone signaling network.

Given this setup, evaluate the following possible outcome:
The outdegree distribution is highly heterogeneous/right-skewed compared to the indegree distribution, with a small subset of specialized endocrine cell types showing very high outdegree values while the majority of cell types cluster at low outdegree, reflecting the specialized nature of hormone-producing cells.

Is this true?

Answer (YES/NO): NO